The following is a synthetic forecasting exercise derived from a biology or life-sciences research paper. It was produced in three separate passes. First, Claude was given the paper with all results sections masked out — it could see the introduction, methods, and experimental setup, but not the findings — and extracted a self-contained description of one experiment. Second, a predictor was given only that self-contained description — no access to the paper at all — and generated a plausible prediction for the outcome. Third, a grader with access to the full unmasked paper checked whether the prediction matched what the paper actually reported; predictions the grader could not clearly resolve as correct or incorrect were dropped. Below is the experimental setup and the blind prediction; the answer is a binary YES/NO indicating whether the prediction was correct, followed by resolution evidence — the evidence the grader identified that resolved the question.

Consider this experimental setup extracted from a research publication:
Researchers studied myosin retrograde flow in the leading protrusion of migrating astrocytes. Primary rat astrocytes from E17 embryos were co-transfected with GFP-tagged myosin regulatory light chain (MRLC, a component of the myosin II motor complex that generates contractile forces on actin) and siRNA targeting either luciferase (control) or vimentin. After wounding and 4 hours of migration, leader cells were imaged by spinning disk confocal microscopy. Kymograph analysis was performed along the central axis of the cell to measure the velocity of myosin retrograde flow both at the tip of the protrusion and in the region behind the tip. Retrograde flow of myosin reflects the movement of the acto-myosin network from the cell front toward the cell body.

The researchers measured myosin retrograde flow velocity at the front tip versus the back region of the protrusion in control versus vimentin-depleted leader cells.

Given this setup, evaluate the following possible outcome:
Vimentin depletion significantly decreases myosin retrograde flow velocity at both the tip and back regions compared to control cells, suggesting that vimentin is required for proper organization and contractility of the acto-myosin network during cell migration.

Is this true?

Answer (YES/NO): YES